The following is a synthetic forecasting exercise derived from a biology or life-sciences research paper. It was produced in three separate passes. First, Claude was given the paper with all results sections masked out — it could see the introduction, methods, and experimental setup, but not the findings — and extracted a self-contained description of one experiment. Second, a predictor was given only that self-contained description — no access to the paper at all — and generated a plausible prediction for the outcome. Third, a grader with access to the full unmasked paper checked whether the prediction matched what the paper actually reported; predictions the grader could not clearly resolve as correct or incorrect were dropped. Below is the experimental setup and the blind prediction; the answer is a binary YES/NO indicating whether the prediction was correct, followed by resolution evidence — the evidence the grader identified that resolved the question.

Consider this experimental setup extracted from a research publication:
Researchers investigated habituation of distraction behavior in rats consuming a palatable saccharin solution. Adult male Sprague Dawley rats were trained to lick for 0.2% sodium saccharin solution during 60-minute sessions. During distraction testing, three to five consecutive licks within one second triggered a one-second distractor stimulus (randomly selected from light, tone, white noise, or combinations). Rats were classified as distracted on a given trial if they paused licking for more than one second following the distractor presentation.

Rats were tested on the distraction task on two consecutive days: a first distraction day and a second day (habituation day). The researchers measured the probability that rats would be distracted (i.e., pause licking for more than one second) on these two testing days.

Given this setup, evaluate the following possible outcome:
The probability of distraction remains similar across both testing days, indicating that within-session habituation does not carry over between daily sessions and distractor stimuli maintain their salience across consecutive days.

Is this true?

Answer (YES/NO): NO